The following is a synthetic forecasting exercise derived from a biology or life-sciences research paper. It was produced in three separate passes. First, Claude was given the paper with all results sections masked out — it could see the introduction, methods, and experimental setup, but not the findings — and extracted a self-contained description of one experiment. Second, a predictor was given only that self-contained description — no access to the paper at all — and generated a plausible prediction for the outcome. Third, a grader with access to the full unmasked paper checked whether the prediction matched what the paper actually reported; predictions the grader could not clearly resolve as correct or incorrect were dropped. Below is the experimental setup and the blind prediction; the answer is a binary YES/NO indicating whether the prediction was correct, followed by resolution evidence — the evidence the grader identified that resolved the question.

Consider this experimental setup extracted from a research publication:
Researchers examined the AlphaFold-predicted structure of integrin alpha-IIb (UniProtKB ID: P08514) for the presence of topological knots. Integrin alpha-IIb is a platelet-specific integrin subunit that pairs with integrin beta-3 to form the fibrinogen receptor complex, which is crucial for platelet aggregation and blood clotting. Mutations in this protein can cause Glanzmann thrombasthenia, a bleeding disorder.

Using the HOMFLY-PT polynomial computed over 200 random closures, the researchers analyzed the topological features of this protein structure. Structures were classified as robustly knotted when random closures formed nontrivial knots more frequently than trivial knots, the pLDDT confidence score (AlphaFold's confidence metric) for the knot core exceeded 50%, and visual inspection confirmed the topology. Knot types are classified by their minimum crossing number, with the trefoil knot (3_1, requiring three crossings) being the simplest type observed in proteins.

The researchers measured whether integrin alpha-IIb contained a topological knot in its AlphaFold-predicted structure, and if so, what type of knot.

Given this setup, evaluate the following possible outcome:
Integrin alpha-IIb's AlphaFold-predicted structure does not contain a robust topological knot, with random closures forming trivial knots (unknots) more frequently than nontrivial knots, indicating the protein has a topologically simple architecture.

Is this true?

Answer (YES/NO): NO